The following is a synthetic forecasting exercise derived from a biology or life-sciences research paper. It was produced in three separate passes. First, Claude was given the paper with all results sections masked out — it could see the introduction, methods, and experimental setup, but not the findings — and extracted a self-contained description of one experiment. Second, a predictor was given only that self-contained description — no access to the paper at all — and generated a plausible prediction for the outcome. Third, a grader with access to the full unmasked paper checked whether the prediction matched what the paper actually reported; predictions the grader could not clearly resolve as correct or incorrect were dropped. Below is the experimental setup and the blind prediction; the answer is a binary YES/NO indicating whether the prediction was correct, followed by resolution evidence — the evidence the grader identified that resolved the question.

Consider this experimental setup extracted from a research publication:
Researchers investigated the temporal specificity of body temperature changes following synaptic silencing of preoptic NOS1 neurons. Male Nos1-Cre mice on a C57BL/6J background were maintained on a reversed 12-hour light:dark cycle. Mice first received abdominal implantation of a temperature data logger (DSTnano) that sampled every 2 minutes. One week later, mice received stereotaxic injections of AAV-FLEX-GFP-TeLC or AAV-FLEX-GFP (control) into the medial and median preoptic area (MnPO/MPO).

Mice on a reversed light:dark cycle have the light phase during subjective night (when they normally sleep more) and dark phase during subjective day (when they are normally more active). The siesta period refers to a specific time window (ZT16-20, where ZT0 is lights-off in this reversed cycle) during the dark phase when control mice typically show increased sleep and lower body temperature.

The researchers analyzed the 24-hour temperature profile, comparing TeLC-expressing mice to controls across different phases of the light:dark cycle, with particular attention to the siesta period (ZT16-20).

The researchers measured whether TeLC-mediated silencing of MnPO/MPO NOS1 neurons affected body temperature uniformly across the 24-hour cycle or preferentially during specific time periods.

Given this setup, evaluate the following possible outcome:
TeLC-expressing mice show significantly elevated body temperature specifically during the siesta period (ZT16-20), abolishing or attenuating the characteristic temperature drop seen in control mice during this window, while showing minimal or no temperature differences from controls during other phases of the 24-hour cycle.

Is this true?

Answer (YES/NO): NO